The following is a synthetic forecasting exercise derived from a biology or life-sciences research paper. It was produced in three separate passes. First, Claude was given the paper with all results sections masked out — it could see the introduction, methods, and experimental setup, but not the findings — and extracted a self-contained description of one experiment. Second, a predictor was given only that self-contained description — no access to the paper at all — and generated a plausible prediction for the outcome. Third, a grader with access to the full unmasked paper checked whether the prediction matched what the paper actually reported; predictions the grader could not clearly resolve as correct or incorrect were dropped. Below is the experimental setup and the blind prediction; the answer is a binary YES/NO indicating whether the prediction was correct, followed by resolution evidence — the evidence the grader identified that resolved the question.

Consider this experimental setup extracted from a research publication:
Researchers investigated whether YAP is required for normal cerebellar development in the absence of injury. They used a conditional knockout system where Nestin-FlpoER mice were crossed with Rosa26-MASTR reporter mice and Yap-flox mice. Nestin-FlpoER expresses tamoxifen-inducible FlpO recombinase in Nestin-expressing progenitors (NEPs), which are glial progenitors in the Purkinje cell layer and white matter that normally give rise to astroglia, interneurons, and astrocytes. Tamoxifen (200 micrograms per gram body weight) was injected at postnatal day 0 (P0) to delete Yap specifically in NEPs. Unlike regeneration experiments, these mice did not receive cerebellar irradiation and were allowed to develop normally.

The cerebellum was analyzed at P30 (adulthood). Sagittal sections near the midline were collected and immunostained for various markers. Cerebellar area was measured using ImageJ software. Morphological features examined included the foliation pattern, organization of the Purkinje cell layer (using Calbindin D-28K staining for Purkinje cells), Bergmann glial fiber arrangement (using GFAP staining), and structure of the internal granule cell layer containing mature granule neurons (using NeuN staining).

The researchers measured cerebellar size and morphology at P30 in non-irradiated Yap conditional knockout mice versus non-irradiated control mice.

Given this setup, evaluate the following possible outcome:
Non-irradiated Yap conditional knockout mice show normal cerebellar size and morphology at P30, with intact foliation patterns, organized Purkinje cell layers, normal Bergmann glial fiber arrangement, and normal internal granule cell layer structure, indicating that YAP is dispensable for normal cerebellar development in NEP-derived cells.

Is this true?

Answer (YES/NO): YES